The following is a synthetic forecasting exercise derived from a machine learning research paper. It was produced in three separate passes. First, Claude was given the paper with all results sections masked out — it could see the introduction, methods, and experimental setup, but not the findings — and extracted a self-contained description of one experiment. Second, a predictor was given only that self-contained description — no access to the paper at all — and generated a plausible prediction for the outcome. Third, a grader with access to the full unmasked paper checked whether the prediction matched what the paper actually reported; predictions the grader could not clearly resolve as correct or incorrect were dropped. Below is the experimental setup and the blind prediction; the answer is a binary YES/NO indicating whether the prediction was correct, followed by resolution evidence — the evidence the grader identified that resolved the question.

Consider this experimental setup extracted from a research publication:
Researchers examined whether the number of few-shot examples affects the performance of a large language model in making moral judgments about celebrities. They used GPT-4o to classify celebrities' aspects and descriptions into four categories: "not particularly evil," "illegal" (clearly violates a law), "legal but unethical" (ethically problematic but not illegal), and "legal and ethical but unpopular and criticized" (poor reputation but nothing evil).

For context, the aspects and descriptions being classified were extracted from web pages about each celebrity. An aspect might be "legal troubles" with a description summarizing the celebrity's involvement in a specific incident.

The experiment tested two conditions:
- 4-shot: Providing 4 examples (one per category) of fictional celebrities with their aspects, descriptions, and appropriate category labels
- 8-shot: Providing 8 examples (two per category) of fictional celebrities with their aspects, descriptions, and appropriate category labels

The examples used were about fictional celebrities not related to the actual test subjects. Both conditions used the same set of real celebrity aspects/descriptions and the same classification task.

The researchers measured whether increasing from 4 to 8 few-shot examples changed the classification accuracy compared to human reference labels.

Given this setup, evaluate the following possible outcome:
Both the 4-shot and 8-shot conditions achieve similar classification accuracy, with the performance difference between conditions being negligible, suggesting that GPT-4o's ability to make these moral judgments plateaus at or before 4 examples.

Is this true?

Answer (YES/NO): YES